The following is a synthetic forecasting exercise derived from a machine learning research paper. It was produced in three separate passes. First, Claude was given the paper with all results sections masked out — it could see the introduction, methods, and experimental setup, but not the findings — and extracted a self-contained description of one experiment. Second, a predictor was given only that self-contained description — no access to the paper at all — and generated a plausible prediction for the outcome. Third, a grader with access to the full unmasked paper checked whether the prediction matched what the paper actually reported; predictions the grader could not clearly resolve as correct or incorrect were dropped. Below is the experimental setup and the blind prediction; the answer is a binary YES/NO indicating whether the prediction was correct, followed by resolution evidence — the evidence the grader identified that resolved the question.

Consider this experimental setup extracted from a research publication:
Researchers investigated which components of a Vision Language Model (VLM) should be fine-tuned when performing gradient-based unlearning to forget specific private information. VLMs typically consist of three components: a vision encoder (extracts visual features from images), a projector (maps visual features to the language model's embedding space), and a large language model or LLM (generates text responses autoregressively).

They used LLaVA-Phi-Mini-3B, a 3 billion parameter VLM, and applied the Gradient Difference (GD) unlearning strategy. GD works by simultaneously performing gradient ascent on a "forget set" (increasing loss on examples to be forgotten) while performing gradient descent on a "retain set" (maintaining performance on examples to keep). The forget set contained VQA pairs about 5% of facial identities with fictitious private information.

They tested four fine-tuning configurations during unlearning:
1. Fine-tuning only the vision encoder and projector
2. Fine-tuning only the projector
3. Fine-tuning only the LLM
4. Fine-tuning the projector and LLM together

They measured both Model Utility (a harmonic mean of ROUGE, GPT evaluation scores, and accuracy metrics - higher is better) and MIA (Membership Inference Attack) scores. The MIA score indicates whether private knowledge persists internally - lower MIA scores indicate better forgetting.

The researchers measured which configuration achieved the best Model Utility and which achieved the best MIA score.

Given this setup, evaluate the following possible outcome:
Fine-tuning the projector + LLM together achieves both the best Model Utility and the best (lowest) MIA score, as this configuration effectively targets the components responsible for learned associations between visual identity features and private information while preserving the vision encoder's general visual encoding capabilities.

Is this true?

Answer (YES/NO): NO